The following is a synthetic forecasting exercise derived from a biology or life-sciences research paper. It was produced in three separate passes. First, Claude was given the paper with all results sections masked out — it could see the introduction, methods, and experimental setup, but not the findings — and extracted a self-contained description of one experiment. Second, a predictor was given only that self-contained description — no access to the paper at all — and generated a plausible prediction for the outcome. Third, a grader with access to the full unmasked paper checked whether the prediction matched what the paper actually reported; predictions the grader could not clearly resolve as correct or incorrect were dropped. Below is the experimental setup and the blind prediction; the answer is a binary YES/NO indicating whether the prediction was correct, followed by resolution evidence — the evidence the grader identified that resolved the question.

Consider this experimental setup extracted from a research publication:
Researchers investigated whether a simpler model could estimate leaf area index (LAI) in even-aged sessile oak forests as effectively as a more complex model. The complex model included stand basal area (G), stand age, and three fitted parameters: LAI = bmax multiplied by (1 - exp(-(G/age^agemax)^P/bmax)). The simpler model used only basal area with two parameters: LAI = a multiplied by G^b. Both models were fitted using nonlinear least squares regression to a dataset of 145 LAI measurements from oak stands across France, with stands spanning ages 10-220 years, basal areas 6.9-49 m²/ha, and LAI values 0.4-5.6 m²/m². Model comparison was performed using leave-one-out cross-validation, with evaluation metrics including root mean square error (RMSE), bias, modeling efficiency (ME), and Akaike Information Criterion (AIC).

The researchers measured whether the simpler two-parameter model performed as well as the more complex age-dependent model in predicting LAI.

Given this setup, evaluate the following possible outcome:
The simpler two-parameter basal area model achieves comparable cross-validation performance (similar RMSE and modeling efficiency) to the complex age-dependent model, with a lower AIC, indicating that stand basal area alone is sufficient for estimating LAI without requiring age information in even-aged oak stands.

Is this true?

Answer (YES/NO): NO